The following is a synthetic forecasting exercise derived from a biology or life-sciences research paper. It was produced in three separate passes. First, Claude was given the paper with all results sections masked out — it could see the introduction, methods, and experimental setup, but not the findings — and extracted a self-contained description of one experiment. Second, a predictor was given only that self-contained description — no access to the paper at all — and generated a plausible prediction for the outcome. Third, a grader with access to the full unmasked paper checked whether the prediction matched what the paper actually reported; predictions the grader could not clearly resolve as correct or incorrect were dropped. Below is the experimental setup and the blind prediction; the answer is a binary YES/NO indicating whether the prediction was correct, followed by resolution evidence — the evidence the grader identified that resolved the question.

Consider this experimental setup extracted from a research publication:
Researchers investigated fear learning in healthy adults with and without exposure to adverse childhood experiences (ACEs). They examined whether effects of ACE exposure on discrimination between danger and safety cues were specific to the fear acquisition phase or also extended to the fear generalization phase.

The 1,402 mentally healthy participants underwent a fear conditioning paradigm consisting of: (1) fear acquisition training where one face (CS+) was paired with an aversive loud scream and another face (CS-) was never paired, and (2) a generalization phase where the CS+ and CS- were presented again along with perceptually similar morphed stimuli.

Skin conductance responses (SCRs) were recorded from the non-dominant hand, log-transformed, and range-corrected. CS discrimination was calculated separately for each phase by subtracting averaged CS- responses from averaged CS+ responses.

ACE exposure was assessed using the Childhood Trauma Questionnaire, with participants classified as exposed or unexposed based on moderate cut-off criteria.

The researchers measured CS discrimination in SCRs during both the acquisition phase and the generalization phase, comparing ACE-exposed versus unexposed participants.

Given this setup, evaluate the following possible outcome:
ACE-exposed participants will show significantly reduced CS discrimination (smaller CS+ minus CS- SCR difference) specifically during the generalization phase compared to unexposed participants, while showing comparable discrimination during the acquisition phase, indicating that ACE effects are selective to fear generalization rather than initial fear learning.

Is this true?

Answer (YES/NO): NO